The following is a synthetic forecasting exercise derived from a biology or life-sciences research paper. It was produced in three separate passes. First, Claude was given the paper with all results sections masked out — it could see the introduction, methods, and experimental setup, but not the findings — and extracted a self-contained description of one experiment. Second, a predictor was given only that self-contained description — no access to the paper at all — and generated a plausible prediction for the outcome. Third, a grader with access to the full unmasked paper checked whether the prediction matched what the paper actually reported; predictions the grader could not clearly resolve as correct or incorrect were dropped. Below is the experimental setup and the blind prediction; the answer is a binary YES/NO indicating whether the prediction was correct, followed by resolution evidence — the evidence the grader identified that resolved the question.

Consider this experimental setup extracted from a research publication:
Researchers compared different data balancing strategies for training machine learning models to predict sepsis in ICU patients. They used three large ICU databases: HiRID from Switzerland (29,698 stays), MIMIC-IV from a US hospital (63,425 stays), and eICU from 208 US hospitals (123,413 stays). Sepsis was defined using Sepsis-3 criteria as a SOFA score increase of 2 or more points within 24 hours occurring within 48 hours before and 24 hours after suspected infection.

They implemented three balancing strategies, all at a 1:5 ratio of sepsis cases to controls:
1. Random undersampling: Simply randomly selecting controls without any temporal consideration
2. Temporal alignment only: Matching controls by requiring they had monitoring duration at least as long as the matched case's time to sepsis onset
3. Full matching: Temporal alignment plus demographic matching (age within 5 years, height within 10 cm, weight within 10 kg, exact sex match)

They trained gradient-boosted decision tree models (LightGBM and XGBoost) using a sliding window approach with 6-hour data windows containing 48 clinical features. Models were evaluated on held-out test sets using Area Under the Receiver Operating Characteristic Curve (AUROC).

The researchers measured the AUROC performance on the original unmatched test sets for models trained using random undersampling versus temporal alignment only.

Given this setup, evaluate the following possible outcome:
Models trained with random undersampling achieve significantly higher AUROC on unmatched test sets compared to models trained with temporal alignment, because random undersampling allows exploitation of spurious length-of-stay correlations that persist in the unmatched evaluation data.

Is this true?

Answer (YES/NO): YES